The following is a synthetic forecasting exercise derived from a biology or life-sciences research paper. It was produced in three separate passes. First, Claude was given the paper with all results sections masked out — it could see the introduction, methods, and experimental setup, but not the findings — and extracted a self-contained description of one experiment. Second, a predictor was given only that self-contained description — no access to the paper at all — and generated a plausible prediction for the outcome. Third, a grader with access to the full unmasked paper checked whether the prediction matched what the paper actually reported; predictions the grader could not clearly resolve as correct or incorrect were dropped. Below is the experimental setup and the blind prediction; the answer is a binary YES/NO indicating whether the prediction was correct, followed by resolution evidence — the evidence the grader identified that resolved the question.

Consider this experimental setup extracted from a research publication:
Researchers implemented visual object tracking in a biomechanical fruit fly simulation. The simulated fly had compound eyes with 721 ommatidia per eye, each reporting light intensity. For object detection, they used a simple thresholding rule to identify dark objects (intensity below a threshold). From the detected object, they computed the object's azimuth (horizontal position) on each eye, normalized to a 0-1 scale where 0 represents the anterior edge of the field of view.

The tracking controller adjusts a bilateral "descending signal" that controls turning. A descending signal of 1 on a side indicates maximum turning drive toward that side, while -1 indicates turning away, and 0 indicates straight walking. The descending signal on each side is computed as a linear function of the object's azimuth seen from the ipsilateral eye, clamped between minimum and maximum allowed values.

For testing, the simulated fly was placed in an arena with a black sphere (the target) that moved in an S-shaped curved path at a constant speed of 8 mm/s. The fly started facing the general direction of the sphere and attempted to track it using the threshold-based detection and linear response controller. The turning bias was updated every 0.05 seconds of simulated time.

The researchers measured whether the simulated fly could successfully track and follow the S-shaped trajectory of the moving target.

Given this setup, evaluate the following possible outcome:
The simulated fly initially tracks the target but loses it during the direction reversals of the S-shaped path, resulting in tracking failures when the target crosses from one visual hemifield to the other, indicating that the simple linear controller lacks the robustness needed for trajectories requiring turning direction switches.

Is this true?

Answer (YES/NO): NO